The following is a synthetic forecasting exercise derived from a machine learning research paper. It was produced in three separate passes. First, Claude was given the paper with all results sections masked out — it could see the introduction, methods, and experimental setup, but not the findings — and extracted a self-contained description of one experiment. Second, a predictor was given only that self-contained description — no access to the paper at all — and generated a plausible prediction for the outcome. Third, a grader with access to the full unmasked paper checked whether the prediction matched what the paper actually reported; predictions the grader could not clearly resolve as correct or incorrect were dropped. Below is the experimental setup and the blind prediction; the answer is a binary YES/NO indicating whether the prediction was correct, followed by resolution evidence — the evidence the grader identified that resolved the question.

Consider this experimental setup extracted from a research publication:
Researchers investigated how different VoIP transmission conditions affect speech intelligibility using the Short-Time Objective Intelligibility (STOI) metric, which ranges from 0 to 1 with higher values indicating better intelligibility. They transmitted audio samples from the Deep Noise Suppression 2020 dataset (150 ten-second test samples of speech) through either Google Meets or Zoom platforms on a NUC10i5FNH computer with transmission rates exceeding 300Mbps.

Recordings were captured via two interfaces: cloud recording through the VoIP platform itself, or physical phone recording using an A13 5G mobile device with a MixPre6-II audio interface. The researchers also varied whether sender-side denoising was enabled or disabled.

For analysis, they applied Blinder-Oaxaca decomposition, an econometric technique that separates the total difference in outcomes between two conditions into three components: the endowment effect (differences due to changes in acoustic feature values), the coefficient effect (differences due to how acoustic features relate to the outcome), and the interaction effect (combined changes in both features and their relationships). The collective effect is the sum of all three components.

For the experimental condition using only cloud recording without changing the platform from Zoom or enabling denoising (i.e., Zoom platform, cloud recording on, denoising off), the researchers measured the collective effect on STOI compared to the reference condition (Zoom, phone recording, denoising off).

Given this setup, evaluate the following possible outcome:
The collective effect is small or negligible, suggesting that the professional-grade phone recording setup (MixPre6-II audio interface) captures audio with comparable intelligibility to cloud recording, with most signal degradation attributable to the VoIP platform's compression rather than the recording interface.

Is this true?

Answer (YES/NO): YES